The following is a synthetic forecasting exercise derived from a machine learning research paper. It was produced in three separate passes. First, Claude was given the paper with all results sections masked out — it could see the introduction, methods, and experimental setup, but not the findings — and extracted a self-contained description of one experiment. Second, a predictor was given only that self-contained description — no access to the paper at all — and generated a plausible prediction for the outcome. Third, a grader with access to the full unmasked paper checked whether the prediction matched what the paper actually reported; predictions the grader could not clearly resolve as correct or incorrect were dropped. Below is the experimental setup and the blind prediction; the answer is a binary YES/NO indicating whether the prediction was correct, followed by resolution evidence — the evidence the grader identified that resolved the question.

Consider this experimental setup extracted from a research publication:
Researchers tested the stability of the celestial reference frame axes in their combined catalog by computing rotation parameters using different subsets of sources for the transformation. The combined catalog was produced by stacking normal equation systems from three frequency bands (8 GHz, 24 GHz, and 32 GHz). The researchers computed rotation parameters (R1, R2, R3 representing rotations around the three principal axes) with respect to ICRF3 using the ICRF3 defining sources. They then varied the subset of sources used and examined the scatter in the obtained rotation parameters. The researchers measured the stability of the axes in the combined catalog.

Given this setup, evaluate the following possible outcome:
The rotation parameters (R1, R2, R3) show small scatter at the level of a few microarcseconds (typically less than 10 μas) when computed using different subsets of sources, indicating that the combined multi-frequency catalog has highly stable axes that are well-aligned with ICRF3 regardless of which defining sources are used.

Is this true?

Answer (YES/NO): YES